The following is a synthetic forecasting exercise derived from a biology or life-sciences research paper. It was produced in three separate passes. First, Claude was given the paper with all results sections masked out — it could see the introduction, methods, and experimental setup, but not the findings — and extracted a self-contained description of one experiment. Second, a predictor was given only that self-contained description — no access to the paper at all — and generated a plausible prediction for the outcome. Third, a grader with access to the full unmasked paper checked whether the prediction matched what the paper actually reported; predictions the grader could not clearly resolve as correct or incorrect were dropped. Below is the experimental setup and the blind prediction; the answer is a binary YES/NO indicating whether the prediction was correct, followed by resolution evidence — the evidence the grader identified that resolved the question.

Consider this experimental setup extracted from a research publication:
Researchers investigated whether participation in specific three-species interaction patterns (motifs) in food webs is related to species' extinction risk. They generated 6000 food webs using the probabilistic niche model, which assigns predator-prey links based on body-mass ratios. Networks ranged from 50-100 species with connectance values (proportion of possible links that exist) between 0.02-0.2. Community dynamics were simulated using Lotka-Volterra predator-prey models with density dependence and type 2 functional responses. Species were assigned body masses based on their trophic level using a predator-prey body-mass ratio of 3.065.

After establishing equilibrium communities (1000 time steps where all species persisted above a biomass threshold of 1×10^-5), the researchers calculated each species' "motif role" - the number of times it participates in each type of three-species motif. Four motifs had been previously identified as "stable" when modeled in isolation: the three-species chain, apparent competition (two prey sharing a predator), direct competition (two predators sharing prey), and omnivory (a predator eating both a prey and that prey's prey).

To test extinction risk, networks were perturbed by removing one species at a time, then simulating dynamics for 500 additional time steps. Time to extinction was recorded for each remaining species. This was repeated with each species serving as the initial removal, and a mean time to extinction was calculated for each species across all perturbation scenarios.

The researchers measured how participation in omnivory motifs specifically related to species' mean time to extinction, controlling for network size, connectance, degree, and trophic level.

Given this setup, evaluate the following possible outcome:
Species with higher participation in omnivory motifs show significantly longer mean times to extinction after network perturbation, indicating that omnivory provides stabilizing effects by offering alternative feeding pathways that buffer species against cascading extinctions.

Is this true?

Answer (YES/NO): NO